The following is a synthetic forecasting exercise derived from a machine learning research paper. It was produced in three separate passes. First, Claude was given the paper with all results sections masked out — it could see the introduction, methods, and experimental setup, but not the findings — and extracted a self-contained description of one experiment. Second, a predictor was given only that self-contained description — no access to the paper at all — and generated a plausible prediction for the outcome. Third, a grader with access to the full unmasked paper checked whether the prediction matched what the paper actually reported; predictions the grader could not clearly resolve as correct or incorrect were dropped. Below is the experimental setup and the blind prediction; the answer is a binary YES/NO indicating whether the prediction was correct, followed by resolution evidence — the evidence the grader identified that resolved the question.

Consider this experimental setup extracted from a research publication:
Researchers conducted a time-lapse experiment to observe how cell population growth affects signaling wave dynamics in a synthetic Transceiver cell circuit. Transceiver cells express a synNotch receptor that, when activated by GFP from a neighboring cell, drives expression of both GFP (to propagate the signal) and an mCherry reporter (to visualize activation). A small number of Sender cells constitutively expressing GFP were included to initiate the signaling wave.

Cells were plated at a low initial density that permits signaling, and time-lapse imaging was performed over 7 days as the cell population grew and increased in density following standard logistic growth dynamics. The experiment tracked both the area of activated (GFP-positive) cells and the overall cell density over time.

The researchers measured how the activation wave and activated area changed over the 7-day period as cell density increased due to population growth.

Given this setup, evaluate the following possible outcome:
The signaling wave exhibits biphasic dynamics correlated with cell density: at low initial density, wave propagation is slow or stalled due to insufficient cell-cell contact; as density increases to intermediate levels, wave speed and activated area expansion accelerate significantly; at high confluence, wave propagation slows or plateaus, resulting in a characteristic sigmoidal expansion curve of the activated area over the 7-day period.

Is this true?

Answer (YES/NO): NO